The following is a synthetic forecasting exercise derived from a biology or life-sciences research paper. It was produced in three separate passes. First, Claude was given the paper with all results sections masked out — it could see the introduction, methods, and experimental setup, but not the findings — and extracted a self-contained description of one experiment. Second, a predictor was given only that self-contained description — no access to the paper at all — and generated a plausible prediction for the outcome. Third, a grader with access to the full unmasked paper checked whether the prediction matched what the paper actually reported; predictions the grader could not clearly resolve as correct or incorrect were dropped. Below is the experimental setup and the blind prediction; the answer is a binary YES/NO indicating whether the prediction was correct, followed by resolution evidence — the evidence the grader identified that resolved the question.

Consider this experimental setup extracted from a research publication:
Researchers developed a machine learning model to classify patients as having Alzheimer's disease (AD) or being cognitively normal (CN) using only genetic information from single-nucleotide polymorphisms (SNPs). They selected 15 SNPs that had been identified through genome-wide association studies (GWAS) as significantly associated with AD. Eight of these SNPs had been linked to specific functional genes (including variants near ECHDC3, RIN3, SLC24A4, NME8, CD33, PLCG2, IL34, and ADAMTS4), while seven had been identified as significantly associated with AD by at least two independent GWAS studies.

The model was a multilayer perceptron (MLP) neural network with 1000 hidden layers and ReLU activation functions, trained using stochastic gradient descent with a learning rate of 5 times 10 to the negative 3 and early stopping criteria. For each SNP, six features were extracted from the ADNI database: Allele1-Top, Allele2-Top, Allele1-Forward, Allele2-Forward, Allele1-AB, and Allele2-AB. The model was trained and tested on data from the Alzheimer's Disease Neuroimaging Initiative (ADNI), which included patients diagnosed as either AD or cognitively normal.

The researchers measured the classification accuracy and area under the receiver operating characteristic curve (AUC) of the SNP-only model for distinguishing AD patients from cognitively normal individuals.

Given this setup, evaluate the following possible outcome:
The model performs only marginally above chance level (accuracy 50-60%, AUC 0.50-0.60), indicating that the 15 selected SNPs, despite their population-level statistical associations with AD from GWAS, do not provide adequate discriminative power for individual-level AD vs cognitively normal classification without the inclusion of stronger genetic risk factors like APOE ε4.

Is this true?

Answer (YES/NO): NO